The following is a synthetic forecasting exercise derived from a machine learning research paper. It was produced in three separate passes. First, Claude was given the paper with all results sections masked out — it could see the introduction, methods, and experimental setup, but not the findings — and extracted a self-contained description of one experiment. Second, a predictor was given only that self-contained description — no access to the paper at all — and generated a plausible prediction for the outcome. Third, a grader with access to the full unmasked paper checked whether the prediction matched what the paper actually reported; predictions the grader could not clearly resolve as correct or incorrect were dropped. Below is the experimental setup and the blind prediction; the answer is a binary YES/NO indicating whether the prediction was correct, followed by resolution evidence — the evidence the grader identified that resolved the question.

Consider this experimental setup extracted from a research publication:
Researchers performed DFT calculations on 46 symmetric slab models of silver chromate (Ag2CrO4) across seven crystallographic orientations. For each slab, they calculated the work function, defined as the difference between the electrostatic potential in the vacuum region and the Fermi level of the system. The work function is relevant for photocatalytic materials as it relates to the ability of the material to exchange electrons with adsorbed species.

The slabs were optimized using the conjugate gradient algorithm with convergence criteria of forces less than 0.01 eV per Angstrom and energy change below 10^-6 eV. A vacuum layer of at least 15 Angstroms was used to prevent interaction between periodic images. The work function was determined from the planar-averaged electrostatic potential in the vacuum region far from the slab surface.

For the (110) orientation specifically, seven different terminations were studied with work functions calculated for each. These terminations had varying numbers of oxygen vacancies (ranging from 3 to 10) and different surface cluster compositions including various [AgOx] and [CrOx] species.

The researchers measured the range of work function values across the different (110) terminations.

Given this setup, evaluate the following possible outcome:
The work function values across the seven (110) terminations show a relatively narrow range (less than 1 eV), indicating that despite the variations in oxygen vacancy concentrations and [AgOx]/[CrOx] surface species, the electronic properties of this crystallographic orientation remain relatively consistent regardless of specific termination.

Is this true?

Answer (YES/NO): YES